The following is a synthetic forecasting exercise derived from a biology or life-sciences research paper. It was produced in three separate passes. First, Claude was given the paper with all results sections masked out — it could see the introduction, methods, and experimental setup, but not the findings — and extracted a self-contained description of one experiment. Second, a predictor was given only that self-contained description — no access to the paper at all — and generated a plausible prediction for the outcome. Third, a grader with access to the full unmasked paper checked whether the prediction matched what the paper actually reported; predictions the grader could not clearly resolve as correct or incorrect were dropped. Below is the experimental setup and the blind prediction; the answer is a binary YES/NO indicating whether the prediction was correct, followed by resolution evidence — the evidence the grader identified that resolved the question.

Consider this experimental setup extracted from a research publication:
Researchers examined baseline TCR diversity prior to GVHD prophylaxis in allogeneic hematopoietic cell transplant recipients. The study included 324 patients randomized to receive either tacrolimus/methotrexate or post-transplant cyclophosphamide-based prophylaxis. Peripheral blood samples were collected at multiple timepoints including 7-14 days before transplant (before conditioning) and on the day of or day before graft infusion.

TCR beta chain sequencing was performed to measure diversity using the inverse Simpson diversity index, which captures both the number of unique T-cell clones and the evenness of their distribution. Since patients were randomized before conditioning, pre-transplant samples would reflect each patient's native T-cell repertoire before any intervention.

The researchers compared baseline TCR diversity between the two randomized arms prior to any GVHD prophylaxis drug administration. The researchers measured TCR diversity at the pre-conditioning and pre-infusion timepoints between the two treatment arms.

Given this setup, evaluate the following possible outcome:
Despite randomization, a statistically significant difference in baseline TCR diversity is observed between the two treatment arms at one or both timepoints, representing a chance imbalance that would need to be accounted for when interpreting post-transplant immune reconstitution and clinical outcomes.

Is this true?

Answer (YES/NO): NO